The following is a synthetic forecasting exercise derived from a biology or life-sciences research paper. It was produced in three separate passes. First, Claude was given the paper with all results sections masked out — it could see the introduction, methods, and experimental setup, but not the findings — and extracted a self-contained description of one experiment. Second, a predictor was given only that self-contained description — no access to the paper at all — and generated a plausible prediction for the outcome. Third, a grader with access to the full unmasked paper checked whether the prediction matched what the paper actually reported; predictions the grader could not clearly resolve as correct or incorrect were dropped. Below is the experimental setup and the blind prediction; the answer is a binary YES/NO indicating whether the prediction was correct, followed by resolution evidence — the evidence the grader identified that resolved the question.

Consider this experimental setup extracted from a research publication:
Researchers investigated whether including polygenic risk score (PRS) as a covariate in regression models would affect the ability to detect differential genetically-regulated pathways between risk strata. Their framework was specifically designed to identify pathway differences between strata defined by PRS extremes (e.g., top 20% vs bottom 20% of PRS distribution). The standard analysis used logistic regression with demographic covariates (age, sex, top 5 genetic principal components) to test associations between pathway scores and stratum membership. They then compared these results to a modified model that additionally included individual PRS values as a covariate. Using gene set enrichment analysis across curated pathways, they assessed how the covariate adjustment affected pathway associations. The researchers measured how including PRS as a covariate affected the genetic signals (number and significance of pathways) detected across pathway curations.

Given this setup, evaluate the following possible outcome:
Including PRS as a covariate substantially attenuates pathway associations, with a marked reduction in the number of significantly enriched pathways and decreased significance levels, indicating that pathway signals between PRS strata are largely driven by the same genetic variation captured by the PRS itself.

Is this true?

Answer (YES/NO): YES